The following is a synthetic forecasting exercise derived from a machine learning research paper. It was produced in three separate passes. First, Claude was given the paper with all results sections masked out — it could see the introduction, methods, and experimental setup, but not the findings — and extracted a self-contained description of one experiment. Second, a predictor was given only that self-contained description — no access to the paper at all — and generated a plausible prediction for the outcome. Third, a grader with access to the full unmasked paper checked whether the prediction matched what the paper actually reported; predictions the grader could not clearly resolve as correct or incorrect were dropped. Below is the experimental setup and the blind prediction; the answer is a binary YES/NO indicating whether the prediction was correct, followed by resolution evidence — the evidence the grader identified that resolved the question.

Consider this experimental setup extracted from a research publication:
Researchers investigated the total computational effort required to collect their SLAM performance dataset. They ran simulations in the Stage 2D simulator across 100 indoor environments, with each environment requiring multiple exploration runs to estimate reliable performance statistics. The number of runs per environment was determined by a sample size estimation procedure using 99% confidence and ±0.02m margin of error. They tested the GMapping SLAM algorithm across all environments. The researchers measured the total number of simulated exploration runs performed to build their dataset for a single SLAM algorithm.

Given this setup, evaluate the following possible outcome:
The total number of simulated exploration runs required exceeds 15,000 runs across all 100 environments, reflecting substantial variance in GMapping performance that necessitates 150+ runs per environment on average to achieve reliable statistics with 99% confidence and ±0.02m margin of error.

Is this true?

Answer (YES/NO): NO